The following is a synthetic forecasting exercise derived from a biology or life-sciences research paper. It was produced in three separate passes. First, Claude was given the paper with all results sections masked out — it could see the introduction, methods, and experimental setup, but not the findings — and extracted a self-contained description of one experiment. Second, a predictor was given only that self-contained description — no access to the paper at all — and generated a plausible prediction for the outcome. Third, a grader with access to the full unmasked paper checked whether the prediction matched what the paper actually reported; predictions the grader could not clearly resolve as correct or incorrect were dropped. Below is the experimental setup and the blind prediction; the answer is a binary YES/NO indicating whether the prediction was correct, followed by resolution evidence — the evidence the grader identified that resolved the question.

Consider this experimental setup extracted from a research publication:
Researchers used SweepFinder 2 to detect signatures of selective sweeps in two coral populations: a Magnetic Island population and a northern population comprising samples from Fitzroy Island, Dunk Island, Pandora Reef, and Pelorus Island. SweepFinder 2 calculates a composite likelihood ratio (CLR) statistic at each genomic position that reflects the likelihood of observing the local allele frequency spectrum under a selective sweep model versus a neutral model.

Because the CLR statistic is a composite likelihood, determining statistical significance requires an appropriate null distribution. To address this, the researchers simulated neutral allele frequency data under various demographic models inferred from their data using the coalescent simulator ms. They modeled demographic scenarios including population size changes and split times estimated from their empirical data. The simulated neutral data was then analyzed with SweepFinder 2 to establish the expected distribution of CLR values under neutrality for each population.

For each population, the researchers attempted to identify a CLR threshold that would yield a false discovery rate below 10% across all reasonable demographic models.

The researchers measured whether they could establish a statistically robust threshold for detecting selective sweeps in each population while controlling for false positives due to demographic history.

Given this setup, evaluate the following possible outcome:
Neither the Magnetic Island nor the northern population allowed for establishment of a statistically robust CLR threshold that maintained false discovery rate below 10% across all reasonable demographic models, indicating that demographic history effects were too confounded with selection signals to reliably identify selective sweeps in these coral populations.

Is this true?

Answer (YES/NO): NO